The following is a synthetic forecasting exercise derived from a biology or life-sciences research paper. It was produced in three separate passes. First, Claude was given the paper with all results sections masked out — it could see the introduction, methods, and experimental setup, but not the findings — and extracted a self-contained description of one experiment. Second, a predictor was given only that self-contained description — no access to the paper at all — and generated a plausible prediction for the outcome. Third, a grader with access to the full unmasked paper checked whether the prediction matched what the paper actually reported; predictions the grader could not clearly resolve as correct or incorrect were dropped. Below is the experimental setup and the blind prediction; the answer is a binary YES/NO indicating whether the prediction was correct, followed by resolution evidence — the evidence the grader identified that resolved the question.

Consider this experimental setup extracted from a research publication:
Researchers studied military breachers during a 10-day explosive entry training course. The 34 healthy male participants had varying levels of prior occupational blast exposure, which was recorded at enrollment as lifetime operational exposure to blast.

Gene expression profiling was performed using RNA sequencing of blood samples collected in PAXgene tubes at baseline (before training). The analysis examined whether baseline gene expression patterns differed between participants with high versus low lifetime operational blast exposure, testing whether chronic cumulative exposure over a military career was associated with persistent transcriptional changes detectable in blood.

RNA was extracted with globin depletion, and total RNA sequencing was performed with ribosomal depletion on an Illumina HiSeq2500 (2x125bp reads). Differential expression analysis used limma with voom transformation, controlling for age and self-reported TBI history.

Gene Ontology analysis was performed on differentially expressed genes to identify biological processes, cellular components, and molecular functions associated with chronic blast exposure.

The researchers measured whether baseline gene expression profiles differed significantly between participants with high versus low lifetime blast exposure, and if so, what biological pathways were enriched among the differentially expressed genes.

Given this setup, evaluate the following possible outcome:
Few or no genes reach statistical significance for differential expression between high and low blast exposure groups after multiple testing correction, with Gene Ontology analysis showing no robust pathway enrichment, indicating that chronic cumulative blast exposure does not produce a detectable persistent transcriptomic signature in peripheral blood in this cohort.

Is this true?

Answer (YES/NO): YES